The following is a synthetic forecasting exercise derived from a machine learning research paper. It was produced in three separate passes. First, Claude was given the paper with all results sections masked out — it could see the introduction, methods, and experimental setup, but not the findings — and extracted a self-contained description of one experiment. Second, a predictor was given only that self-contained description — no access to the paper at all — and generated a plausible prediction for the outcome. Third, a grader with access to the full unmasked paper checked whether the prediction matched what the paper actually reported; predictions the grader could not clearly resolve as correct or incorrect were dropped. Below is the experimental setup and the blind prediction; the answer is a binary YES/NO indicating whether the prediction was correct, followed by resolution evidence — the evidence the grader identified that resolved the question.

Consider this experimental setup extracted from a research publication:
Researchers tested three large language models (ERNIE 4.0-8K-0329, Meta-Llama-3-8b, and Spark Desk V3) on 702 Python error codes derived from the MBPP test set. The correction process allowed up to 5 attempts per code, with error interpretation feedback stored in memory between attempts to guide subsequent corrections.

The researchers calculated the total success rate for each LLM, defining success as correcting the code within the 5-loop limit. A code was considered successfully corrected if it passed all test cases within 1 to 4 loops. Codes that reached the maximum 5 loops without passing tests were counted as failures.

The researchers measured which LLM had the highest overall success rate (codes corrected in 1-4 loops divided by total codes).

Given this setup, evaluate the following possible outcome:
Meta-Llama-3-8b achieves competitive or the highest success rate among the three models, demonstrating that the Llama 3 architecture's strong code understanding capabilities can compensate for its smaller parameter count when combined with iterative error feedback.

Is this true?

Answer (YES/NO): YES